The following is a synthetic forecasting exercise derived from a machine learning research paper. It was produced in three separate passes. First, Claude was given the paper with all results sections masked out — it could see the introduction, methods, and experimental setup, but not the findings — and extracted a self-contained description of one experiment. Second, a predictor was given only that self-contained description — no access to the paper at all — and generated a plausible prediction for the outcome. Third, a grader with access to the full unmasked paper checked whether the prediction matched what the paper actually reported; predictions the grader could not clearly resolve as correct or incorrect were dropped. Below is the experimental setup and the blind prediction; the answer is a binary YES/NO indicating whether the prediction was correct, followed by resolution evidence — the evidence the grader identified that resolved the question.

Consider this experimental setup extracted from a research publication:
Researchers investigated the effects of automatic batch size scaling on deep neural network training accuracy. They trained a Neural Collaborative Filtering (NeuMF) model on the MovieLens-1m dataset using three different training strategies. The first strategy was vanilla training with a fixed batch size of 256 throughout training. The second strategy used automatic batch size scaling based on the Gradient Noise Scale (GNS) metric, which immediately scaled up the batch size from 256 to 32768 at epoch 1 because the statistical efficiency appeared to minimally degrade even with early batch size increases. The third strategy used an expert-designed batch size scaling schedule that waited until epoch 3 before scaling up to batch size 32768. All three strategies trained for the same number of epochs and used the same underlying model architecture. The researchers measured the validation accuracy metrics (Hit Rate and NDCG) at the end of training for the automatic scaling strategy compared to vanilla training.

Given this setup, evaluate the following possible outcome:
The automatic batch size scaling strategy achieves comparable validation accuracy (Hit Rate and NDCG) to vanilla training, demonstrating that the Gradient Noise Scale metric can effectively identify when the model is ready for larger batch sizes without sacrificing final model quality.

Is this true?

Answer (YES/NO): NO